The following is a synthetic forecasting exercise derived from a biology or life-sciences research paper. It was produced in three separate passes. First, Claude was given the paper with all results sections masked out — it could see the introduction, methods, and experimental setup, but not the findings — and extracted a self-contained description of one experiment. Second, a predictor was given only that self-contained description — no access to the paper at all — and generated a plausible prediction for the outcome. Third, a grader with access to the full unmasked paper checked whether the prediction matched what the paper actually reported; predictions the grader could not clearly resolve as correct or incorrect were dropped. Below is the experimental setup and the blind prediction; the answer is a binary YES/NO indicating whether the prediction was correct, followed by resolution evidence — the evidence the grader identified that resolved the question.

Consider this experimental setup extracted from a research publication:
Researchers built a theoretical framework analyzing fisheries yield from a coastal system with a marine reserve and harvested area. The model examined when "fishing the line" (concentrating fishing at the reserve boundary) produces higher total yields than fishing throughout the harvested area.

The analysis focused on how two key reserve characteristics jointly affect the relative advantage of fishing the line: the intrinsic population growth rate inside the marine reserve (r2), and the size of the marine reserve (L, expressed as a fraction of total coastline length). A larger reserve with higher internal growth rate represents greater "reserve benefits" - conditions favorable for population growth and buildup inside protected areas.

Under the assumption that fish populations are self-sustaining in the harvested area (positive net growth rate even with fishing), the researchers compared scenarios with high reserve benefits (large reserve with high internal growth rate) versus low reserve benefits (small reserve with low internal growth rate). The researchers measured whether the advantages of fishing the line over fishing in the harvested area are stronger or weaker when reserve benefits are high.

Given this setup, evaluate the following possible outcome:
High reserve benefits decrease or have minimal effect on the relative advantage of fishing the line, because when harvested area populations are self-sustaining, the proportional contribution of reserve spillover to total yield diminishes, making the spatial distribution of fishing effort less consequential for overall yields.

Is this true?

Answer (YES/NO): NO